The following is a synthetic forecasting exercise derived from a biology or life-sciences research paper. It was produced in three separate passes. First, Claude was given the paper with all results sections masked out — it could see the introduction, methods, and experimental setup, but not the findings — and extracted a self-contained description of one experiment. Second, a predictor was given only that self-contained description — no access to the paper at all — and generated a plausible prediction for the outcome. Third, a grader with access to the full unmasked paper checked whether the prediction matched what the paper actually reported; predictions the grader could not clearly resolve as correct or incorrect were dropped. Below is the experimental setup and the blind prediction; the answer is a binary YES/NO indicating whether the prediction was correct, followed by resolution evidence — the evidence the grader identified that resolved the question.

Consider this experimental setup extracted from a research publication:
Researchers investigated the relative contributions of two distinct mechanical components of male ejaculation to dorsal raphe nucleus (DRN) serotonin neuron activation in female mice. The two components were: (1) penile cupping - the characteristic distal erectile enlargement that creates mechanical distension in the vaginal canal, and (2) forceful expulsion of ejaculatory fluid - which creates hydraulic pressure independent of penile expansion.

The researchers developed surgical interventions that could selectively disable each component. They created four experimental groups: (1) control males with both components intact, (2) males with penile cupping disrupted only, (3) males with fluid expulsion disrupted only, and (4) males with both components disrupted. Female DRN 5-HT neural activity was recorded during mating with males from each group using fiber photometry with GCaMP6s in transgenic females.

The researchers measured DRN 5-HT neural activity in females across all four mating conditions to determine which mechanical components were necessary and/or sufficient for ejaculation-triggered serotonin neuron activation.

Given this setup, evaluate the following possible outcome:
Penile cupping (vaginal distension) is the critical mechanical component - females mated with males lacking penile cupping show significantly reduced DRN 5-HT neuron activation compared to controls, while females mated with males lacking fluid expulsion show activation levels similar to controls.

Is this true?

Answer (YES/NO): NO